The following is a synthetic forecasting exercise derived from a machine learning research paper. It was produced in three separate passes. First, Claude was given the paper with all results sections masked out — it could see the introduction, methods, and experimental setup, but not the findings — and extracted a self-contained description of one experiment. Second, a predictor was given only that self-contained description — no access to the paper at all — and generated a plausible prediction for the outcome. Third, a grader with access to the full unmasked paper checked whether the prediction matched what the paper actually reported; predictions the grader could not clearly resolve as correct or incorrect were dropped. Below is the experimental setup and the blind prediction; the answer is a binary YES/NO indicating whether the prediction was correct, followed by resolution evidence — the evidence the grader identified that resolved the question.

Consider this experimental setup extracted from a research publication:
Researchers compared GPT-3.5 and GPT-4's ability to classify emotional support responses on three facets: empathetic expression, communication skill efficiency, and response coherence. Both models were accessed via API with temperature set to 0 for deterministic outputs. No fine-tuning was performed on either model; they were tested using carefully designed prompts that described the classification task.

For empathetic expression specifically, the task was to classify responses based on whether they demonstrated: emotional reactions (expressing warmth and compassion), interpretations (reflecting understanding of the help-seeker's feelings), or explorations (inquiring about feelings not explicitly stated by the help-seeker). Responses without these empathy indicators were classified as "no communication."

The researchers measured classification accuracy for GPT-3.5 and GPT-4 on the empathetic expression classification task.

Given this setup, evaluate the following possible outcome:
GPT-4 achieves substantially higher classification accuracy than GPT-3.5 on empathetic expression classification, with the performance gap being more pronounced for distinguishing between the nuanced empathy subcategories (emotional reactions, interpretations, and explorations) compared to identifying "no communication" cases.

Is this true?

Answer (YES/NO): NO